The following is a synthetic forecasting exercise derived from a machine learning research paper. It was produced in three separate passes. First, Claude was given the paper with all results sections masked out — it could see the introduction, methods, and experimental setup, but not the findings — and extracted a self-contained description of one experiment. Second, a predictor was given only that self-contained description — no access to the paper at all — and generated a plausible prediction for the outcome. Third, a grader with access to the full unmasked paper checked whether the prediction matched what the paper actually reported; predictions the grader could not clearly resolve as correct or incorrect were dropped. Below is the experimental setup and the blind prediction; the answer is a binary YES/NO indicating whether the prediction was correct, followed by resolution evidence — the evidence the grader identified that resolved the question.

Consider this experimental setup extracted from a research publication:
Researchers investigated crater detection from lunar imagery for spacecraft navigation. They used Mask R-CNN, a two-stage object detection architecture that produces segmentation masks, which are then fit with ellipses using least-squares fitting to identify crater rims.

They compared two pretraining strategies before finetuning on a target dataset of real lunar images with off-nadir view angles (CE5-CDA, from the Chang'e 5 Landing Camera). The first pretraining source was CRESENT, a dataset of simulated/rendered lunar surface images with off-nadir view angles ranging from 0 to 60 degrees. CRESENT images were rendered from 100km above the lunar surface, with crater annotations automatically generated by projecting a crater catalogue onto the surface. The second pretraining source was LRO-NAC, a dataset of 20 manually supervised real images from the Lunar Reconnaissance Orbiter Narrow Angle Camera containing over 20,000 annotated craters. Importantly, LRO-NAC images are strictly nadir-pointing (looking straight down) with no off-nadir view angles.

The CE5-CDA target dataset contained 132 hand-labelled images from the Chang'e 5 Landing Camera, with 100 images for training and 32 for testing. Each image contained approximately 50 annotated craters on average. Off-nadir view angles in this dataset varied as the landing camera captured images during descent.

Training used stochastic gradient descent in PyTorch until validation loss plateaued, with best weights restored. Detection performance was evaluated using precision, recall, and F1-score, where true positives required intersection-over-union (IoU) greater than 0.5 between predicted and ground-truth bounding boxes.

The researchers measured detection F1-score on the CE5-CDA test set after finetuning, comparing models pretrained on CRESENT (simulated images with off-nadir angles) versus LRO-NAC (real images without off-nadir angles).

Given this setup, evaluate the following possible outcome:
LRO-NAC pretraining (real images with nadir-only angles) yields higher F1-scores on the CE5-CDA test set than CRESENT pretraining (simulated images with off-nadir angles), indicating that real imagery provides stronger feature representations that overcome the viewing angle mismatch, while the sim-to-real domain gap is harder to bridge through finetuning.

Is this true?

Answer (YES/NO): YES